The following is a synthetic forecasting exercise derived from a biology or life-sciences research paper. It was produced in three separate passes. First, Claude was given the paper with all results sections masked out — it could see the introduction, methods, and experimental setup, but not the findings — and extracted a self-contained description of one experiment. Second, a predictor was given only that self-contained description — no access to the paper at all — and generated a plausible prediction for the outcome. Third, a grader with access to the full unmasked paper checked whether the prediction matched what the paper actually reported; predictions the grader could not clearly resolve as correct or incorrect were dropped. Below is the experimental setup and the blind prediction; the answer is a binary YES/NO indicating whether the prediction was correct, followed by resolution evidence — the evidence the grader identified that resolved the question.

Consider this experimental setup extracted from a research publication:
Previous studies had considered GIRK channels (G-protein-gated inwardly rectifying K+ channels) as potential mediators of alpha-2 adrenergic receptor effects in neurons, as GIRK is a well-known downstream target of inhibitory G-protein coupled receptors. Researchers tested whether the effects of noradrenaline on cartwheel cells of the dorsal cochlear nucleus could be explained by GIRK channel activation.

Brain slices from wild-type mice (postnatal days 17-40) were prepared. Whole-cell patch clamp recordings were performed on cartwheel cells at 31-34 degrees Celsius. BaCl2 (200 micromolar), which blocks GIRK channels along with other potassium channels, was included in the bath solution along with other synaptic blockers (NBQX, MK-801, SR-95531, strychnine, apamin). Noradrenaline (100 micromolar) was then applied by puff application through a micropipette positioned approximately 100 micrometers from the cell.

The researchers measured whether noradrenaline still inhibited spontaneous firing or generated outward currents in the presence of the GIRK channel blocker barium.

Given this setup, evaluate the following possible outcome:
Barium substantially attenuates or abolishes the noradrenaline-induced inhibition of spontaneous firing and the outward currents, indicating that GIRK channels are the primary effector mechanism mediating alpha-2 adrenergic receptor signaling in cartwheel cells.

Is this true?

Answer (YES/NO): NO